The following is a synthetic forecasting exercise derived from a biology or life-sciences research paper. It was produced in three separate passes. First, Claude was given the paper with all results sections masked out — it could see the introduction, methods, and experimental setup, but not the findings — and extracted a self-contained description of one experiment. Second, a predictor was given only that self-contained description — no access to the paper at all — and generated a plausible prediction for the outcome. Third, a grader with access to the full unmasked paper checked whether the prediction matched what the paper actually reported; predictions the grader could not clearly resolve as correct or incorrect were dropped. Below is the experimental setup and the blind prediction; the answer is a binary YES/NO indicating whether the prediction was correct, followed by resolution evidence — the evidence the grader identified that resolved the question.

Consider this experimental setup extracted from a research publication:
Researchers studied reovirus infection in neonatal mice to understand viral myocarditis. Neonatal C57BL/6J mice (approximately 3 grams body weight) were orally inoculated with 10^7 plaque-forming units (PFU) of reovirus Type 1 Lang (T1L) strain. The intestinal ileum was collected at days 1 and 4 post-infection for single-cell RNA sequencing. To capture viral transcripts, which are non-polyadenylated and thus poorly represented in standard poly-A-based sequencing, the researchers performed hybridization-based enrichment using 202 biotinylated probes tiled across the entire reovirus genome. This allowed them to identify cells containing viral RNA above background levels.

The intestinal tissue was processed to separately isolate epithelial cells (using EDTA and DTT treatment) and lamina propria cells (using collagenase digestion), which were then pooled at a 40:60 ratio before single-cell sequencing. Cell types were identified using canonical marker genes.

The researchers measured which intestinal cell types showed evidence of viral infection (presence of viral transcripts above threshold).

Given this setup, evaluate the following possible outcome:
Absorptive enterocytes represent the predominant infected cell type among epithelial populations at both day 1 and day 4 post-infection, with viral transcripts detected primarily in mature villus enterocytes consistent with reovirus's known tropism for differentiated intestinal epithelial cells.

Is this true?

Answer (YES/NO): NO